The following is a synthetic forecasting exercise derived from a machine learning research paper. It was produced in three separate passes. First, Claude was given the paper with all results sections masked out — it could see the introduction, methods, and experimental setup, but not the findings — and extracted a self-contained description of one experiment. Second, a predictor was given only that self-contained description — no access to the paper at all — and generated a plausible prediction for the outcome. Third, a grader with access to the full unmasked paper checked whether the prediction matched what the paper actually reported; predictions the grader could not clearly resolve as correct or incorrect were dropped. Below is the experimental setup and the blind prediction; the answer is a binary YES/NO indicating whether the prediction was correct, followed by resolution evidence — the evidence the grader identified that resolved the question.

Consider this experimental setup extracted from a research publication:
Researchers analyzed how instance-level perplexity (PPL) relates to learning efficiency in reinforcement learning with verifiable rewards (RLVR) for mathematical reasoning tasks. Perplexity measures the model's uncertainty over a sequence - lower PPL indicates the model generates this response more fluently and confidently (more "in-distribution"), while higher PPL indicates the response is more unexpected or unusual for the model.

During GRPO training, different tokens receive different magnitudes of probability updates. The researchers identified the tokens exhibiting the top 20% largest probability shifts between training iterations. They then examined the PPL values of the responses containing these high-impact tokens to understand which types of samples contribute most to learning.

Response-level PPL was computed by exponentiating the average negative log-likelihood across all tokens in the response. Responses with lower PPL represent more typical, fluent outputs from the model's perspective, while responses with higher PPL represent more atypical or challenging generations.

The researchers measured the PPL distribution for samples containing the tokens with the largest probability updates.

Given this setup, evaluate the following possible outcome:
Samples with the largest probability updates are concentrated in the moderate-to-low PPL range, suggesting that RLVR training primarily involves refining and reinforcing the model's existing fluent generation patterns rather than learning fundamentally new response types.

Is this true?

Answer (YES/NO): YES